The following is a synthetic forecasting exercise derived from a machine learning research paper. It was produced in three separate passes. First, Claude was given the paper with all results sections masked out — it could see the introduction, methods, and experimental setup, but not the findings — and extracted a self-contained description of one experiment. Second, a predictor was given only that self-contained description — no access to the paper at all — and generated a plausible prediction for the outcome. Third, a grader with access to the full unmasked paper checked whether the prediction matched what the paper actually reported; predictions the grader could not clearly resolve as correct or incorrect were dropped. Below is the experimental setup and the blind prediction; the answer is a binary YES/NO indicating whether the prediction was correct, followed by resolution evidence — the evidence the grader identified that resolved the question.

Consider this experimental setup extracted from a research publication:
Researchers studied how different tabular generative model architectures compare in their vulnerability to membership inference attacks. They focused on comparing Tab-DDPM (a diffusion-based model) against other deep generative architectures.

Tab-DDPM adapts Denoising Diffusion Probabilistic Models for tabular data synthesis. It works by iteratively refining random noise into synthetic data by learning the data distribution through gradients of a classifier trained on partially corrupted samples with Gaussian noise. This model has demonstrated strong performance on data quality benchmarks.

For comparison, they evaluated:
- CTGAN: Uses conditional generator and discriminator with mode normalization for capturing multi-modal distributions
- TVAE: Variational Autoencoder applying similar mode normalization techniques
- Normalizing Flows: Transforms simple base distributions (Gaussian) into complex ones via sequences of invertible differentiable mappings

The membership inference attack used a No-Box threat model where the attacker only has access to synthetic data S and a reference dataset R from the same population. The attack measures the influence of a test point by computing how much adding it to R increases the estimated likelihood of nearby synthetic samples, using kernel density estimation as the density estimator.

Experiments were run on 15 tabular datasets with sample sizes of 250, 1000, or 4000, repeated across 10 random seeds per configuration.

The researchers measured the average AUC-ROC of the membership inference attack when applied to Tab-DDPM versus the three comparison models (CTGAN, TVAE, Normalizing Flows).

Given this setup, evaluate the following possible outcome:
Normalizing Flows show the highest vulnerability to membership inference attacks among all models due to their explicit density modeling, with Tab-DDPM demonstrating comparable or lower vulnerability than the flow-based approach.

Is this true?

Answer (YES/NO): NO